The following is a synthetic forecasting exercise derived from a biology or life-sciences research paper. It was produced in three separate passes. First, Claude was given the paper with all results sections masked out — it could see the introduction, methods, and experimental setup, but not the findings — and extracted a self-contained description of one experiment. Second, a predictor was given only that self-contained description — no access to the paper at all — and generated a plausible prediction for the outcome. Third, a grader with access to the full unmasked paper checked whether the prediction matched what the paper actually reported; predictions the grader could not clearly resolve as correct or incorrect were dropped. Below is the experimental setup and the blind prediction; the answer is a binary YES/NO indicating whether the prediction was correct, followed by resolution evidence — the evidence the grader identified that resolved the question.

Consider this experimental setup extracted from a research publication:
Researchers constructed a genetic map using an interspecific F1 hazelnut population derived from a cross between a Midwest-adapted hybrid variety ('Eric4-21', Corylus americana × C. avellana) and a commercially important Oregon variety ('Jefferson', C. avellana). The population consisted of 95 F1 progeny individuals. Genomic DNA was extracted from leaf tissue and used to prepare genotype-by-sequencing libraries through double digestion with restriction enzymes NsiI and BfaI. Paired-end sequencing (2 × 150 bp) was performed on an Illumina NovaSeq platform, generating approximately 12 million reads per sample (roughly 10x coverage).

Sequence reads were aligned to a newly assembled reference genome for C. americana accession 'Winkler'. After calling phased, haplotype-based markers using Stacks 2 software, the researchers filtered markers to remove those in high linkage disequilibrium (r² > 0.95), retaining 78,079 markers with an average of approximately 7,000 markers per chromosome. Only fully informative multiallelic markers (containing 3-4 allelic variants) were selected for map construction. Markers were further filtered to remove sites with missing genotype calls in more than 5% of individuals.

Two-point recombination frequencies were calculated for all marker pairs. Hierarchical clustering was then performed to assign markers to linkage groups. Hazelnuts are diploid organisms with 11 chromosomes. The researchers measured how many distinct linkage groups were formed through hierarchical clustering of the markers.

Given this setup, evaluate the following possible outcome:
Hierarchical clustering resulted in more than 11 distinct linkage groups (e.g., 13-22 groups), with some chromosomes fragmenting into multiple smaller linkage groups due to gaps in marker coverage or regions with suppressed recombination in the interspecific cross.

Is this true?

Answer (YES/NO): NO